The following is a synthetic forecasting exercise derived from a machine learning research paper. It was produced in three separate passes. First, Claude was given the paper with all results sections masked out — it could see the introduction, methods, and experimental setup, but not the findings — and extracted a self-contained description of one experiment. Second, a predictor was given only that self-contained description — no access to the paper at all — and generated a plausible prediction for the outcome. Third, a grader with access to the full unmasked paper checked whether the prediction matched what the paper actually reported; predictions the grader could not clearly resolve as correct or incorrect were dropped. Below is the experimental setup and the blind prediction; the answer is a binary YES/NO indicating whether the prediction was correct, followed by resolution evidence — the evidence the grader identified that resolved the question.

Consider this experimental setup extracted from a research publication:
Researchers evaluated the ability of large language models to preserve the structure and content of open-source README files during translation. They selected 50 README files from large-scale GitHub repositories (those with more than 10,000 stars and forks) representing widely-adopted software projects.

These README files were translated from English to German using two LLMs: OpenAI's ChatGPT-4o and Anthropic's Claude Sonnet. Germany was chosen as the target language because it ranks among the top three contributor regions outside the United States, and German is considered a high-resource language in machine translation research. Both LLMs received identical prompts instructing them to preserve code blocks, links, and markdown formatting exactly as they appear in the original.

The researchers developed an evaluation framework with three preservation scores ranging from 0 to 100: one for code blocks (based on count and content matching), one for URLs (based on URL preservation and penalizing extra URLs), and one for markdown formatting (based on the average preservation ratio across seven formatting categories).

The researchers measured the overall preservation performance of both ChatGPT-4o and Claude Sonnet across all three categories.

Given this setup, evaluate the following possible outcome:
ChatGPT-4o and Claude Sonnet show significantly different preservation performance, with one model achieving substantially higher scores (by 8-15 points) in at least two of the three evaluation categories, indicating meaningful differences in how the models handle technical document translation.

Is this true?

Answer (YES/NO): NO